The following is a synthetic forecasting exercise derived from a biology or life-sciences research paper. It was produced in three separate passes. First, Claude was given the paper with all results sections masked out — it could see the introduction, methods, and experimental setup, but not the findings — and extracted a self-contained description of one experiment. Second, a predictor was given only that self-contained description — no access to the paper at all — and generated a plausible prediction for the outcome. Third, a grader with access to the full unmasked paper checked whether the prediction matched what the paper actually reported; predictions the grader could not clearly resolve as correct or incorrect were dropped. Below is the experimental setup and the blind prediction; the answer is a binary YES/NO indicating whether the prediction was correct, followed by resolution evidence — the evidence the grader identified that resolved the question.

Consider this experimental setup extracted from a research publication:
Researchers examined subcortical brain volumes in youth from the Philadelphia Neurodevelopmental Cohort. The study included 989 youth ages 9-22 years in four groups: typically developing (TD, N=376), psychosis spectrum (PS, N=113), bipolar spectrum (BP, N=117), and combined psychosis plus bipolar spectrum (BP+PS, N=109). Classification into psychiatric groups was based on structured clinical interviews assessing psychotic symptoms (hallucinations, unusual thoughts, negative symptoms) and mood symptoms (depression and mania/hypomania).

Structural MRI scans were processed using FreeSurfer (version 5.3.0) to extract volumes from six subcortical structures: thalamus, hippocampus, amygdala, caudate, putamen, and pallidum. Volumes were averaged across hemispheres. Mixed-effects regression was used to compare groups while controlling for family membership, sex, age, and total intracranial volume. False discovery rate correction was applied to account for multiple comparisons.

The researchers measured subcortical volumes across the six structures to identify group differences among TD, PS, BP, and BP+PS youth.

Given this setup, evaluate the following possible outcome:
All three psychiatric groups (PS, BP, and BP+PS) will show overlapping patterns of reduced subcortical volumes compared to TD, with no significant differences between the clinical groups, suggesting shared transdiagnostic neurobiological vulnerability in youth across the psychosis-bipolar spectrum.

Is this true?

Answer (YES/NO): NO